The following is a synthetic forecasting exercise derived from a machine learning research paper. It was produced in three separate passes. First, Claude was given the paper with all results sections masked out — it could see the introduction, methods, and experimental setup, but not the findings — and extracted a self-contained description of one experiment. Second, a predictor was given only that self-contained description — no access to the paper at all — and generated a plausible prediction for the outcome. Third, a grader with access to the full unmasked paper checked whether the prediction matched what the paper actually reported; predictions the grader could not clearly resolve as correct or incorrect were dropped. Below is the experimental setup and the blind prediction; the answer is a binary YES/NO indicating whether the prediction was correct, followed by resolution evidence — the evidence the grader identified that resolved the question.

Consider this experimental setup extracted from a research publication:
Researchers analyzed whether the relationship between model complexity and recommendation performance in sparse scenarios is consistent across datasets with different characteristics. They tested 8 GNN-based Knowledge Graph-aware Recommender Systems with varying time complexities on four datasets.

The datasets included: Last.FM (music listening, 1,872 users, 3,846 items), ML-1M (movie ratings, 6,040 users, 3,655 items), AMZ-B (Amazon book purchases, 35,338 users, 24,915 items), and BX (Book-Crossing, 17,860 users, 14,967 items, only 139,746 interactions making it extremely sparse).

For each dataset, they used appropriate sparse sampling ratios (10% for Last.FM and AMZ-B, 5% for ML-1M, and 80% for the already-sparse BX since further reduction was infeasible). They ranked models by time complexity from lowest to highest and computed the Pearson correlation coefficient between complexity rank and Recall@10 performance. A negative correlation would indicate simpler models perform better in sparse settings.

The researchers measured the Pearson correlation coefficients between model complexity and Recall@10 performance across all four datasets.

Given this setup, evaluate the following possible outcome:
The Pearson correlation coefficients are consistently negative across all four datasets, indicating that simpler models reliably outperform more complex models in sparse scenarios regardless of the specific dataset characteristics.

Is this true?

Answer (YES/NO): YES